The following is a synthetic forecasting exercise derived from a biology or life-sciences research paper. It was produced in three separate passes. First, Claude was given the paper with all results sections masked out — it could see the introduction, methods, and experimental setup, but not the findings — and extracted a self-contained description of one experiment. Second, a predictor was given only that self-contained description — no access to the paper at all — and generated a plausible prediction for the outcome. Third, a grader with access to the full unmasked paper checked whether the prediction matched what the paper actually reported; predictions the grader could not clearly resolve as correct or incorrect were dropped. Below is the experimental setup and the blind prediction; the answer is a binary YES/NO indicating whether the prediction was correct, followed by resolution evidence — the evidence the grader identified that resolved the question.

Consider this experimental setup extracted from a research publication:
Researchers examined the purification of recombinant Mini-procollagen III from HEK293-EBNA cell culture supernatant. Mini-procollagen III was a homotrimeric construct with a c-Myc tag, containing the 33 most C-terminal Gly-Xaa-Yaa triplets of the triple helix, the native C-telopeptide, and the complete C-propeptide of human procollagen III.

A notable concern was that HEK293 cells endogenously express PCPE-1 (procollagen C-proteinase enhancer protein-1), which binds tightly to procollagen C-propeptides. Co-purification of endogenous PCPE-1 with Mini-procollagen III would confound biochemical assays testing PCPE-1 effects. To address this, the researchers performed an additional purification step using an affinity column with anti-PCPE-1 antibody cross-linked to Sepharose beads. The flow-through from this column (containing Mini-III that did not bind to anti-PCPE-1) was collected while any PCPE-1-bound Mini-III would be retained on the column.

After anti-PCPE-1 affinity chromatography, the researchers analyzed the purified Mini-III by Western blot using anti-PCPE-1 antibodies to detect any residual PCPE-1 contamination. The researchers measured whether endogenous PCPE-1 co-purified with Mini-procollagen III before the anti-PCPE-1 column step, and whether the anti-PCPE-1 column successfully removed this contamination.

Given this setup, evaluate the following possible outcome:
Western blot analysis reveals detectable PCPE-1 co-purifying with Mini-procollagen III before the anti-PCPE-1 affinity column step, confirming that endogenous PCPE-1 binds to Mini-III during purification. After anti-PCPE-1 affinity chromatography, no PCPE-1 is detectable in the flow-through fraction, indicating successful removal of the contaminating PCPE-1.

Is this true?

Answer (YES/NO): YES